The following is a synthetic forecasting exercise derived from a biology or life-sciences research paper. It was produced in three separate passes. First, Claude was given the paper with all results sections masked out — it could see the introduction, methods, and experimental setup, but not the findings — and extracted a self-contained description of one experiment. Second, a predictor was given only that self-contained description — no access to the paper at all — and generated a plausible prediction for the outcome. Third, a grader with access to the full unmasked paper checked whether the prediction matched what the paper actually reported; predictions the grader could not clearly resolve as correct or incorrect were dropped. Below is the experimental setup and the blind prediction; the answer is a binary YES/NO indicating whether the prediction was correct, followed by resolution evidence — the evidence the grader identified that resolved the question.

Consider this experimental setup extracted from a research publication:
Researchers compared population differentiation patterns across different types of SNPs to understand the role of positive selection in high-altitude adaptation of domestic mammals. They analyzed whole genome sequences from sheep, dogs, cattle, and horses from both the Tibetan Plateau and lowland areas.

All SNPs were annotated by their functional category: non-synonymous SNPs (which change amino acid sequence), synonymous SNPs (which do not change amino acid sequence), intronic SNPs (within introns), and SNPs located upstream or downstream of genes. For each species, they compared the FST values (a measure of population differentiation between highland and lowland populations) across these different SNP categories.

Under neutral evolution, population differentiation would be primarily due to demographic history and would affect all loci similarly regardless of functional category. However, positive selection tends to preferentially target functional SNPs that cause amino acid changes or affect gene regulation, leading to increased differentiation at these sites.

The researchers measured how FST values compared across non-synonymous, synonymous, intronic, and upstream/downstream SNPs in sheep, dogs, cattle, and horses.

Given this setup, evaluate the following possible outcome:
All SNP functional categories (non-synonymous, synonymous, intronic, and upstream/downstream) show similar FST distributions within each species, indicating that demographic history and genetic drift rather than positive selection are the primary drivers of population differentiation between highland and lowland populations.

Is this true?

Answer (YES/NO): NO